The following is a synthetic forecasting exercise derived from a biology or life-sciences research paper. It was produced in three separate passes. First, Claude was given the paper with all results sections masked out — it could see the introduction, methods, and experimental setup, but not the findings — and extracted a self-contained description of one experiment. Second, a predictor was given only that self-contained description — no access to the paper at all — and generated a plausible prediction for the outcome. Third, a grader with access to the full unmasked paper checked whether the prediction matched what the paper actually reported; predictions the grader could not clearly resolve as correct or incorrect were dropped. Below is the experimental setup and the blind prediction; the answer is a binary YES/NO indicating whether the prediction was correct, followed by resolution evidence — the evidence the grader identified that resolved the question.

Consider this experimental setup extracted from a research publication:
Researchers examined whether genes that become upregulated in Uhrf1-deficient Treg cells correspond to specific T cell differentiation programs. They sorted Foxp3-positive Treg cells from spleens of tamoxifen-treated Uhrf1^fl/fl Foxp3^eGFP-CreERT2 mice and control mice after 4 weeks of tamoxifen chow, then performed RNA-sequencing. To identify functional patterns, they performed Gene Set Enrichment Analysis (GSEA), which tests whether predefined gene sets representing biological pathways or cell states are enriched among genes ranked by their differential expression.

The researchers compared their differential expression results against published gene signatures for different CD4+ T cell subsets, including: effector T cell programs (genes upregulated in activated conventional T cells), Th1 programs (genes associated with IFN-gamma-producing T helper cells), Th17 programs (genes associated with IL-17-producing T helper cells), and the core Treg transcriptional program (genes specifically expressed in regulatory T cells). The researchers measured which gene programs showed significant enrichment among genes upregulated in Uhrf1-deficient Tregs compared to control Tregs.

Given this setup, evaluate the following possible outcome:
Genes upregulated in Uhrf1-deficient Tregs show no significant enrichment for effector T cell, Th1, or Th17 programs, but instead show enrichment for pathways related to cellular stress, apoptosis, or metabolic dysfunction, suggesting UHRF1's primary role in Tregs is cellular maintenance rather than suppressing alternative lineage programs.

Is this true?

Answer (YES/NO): NO